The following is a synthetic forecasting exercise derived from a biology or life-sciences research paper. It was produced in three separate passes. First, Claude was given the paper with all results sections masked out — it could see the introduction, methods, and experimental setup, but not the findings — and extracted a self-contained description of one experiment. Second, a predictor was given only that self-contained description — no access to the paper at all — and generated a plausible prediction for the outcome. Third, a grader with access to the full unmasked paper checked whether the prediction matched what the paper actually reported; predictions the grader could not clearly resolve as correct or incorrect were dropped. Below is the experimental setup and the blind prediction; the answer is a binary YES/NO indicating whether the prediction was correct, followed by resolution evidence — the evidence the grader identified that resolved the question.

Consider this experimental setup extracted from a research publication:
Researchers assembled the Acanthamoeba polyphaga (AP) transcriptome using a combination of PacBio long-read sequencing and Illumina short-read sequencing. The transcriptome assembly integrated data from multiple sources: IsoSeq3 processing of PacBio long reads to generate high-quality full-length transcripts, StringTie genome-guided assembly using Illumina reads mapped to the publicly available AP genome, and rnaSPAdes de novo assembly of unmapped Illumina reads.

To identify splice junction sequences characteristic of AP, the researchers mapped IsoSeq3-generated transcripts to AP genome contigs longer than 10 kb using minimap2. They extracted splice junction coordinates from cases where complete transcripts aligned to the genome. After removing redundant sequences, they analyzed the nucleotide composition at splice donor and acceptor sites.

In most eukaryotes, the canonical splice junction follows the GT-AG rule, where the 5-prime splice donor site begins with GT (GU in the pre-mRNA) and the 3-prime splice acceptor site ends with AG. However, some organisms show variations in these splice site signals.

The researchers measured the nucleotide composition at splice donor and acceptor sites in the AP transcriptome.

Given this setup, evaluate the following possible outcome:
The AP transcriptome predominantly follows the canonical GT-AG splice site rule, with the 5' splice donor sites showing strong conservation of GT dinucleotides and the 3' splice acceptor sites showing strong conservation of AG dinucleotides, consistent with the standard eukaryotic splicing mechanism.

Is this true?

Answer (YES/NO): YES